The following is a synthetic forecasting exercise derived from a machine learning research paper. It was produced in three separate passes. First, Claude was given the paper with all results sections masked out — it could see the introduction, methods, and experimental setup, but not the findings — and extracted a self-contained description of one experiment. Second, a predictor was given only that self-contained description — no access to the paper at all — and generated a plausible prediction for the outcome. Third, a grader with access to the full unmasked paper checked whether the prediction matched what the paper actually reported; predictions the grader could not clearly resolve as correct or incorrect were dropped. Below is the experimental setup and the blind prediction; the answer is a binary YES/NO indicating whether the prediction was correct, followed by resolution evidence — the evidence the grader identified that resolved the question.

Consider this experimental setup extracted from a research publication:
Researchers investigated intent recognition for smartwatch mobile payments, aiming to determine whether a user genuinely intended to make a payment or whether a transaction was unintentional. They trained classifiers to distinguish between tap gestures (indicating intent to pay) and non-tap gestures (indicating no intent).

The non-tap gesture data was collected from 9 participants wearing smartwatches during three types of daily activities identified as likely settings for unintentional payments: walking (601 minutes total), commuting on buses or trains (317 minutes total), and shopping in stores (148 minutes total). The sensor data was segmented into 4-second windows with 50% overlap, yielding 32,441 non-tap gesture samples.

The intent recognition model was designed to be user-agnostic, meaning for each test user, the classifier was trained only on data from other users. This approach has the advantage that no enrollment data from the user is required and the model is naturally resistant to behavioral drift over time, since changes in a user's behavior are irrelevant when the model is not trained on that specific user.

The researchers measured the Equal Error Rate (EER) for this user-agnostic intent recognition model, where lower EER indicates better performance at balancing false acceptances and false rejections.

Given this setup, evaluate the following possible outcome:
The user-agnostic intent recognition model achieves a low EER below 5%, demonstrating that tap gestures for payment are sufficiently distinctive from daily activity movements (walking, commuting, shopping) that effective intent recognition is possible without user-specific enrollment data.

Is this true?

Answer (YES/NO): YES